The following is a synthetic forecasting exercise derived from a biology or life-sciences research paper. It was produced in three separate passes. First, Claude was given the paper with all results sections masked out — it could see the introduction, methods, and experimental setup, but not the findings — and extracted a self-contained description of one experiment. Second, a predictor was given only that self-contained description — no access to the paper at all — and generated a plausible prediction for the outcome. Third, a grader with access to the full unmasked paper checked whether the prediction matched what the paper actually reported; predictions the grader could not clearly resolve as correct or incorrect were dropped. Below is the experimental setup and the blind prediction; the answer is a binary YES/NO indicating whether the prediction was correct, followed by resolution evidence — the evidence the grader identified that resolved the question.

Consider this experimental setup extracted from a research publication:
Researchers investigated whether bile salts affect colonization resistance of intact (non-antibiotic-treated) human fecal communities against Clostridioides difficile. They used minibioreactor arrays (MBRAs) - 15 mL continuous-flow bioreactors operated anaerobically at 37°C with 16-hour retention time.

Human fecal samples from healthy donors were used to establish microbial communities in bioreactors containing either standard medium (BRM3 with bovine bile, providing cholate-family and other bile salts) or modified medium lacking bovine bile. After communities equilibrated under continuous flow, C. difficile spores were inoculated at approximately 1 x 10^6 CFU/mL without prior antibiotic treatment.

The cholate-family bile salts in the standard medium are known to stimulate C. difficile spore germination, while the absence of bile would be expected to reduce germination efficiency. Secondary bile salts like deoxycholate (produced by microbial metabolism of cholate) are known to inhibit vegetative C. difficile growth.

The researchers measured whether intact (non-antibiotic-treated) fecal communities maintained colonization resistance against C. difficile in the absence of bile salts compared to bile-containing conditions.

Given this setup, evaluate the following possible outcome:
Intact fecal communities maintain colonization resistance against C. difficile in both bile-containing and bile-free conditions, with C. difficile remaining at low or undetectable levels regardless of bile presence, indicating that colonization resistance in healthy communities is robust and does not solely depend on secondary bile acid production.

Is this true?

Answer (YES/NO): YES